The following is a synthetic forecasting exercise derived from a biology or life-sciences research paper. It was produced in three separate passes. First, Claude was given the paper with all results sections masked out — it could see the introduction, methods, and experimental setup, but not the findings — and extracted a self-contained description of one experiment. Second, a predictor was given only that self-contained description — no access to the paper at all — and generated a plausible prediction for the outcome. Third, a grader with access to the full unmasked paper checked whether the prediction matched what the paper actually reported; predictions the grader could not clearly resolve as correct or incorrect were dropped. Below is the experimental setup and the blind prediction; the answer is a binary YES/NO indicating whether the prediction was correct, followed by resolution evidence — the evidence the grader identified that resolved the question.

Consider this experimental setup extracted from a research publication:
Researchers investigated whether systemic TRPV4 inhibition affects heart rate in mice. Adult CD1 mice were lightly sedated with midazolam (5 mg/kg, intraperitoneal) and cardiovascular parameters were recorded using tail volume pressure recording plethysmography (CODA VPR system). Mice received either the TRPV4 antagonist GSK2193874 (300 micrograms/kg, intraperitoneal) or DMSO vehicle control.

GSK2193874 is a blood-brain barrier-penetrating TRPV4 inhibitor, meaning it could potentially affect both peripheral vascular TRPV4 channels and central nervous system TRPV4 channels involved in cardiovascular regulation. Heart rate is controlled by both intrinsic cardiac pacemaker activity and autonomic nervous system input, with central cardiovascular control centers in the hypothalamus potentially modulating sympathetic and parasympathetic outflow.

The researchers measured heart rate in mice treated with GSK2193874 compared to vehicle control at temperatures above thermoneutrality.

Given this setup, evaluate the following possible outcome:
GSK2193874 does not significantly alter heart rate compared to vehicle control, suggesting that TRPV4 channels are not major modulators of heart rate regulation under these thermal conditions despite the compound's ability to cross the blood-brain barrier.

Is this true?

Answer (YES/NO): NO